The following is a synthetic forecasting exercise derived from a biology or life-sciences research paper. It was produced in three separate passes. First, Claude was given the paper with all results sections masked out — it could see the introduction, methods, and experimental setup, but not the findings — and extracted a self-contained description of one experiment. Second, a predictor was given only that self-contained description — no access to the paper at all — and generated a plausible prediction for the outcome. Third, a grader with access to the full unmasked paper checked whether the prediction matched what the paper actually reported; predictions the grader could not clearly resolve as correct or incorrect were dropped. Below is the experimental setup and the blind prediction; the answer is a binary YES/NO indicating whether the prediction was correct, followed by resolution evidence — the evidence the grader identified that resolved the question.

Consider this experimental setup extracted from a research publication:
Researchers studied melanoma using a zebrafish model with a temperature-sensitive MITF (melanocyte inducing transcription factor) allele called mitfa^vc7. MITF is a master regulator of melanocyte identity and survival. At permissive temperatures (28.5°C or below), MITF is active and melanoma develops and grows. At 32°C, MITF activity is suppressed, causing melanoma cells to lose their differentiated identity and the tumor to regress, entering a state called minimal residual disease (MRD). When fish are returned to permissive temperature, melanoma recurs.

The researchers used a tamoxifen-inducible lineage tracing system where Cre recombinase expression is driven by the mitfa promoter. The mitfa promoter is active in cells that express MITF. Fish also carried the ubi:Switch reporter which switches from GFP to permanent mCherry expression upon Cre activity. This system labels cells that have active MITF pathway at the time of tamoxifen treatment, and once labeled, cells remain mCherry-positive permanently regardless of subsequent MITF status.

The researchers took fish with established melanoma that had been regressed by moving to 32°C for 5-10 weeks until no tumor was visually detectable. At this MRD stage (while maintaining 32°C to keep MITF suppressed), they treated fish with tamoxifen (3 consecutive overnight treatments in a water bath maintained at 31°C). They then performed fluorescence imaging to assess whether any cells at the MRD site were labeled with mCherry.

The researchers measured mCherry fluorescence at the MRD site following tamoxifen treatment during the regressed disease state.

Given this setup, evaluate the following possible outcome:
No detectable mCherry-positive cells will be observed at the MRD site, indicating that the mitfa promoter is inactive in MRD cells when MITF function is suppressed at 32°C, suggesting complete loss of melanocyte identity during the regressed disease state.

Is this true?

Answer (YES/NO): NO